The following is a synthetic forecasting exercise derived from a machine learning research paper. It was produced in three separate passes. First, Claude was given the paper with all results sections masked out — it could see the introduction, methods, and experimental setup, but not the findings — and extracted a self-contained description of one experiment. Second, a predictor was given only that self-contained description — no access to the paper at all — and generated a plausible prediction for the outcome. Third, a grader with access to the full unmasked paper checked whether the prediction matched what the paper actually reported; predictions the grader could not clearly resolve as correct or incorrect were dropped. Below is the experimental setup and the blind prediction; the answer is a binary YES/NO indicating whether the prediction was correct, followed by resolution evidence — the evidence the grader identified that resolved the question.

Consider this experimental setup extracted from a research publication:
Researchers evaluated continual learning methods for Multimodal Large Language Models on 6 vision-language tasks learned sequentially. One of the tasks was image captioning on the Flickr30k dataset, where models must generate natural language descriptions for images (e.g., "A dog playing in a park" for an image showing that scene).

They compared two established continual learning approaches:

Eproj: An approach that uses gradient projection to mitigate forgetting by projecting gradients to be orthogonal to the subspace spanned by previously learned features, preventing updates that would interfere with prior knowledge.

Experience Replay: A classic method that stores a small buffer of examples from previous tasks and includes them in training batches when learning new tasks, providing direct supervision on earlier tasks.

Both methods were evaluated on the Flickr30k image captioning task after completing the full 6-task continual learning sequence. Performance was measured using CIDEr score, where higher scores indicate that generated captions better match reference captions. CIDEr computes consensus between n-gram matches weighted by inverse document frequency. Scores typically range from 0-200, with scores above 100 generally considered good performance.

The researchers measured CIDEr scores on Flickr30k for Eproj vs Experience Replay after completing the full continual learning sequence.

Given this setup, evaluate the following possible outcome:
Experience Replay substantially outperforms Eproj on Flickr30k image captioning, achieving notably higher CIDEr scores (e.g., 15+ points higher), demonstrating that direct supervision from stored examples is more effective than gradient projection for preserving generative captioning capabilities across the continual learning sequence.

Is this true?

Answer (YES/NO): NO